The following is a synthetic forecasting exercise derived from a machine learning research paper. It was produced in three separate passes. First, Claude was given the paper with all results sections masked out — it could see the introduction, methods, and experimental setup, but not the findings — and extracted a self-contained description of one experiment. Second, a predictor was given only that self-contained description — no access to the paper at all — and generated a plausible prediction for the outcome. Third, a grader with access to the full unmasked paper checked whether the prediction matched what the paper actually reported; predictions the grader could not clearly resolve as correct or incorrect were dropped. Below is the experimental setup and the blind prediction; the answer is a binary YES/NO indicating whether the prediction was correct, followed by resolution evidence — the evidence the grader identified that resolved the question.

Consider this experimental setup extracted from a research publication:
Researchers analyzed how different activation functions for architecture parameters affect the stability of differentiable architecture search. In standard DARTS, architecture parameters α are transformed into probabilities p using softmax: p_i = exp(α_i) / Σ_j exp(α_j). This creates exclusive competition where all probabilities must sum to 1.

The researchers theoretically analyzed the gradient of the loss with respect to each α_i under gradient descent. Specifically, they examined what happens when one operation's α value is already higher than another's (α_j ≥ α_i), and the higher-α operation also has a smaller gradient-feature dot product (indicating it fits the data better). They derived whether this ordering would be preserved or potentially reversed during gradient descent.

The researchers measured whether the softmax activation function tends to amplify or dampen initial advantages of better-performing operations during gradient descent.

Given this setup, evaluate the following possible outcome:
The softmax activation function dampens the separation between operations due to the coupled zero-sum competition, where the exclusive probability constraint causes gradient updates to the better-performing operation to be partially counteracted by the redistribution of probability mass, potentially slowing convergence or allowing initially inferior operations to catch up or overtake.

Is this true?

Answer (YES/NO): NO